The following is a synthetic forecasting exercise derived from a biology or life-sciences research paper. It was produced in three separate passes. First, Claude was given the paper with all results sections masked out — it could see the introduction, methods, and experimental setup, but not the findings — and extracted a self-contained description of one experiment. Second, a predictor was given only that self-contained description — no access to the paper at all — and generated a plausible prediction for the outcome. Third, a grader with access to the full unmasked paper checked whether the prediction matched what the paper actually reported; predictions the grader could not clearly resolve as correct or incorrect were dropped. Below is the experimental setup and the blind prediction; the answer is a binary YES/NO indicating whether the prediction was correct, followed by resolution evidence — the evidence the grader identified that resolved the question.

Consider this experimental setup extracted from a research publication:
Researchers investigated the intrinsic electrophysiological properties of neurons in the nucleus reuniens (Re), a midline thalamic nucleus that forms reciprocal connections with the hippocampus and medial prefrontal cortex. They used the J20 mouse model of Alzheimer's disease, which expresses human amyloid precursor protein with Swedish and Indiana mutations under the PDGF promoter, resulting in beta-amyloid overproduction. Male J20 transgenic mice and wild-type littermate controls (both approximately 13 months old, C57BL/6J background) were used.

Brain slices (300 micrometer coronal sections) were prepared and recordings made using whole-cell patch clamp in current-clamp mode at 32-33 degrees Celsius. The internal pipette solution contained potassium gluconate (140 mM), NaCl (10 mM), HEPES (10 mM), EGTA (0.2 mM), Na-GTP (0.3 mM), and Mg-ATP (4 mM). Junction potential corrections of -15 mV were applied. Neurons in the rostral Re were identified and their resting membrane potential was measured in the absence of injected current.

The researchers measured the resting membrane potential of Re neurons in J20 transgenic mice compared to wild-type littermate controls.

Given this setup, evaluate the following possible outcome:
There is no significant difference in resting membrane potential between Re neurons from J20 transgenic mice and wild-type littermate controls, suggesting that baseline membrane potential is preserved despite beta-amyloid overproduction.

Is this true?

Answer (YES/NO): NO